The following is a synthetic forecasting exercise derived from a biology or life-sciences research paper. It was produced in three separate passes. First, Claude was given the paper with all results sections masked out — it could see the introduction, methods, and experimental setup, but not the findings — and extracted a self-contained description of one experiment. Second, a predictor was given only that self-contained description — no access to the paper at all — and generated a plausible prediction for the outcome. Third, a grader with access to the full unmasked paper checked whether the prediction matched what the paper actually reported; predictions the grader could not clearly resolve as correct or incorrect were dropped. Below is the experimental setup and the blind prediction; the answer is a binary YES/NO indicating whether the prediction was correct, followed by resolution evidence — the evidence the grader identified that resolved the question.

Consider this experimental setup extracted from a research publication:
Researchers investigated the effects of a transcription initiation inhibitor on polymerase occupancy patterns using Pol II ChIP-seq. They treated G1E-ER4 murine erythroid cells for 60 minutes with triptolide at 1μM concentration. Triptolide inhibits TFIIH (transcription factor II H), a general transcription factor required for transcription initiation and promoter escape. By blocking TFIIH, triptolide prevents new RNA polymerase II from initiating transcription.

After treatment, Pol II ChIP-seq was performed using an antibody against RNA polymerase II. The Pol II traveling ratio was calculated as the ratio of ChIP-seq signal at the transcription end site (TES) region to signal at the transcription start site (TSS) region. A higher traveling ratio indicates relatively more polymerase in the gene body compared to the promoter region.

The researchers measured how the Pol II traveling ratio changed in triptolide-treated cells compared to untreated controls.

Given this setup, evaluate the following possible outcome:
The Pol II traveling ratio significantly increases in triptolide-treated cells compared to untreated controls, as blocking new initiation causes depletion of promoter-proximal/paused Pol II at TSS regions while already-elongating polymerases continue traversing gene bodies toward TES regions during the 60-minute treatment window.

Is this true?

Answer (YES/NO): NO